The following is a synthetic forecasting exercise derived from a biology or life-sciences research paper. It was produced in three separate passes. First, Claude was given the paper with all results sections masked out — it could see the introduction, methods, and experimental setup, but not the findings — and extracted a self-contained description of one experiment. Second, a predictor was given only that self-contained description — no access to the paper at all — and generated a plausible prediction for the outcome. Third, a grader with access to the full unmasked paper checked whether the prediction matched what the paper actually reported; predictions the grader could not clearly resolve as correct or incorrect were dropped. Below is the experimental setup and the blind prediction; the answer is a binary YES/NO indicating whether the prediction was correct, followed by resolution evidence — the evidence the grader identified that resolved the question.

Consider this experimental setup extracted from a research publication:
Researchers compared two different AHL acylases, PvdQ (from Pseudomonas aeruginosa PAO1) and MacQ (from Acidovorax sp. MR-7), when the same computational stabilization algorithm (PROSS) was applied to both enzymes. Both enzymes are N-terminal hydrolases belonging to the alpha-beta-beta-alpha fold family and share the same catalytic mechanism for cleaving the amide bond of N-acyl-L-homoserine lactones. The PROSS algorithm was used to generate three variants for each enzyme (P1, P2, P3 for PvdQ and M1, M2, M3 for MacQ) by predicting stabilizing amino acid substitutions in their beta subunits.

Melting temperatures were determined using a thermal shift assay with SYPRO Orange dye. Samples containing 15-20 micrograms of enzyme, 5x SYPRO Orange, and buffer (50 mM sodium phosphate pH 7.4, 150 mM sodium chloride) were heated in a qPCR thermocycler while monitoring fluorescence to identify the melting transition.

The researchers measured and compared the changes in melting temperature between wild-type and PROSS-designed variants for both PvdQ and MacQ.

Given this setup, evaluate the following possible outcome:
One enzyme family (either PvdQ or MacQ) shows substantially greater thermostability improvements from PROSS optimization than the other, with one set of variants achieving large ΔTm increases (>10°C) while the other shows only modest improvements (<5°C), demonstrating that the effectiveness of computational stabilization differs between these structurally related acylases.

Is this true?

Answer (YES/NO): NO